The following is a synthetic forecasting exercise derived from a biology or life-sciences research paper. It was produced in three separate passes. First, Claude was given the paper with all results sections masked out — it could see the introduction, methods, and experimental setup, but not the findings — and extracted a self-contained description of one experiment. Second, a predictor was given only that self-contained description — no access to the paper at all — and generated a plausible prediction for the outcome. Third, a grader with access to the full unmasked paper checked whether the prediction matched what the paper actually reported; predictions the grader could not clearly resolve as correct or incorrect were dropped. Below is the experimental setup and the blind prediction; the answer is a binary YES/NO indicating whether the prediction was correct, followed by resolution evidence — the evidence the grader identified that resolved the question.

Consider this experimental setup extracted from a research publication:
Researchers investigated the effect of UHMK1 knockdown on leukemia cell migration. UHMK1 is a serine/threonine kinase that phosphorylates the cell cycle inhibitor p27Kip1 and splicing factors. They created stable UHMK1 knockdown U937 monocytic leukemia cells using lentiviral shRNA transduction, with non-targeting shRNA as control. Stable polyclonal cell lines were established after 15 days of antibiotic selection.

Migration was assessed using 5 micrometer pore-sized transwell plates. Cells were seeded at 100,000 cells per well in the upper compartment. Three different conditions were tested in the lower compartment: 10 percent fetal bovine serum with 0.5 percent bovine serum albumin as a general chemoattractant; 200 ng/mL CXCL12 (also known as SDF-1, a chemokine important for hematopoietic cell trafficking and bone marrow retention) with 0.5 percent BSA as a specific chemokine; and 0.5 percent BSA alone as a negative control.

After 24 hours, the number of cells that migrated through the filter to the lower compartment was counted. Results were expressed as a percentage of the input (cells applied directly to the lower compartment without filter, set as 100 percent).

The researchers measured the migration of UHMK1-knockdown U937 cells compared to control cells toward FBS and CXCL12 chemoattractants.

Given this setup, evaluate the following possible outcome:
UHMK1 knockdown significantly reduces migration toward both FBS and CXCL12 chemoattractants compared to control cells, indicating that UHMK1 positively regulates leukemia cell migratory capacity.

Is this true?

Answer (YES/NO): NO